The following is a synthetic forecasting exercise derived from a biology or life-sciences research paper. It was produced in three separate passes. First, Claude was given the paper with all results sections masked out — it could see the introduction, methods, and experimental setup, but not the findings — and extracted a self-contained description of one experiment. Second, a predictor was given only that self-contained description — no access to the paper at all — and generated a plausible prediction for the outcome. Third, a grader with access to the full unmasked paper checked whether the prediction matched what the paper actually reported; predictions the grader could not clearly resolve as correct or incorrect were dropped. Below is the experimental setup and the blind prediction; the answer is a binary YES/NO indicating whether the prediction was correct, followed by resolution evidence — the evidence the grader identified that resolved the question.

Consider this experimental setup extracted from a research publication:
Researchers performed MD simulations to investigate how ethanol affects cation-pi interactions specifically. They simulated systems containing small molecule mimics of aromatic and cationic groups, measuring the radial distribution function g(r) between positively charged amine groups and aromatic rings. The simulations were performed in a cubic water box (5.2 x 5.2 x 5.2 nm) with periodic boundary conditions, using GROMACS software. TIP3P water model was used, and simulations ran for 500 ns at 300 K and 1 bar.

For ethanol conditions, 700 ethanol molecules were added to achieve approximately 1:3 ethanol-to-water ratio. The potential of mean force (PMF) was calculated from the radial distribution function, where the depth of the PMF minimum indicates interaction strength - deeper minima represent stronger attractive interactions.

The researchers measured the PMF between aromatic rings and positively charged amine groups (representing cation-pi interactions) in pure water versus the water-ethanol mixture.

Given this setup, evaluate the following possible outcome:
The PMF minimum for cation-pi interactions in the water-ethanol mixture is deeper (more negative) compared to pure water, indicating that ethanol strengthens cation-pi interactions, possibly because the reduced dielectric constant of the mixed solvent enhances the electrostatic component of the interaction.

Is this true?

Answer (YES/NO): NO